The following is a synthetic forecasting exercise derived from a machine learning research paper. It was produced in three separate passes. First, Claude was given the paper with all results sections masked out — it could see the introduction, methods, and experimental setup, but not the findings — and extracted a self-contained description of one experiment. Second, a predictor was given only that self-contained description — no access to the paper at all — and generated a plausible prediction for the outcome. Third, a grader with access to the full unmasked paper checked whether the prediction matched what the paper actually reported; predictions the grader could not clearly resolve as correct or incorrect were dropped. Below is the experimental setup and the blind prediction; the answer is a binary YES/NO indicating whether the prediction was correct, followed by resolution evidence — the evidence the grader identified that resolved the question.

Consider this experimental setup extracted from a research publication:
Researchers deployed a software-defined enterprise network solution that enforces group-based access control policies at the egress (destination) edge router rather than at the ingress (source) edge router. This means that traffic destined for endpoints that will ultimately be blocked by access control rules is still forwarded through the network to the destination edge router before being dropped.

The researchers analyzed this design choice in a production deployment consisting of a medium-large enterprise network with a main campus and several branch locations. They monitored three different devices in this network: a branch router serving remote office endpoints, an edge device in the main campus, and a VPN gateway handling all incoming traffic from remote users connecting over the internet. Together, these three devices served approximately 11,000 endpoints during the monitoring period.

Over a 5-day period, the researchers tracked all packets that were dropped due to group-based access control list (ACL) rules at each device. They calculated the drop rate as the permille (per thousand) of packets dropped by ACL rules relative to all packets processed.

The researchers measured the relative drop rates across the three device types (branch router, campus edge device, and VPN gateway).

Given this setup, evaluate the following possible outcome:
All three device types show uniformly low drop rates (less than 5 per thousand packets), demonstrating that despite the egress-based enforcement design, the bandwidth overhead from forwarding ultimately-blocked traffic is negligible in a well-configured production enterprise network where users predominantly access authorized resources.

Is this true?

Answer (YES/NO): NO